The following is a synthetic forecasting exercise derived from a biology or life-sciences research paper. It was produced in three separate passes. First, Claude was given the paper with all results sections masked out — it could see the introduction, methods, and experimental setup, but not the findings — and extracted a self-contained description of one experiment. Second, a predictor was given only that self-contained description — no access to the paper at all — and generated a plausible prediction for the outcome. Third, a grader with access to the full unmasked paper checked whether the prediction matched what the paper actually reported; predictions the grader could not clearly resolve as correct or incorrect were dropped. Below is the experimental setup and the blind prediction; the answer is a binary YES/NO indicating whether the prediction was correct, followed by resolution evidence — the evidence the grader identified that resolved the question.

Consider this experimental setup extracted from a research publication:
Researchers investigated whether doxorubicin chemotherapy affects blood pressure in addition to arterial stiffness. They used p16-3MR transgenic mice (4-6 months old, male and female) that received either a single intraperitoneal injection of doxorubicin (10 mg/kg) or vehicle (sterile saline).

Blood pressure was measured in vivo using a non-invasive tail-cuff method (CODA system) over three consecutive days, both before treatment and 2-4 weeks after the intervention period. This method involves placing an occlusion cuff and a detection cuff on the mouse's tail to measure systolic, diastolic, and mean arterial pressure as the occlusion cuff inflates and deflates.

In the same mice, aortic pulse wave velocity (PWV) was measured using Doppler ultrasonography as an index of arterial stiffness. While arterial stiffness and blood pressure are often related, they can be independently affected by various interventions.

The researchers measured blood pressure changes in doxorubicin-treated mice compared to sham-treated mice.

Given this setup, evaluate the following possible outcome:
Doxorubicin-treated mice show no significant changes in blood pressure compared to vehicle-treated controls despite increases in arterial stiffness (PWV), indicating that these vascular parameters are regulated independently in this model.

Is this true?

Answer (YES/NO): YES